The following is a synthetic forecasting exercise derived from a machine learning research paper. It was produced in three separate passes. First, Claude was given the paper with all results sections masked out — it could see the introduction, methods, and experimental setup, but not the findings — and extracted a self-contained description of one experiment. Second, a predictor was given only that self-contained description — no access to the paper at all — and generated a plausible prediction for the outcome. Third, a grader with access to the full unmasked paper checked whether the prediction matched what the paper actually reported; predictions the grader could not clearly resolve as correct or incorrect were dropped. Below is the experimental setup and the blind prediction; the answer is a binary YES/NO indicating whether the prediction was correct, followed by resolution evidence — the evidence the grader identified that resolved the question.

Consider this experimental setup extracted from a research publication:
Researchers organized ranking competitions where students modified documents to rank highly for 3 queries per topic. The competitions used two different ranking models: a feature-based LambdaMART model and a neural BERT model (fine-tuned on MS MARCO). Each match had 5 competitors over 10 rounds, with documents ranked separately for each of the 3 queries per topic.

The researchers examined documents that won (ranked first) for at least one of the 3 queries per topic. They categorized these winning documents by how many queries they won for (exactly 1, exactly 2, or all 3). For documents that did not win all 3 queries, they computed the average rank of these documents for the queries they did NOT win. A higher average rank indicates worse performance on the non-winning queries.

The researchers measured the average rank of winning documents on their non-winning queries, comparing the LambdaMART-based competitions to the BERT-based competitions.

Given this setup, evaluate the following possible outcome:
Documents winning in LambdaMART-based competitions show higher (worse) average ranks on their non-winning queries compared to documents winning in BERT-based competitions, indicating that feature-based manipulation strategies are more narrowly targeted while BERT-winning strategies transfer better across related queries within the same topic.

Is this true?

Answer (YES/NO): NO